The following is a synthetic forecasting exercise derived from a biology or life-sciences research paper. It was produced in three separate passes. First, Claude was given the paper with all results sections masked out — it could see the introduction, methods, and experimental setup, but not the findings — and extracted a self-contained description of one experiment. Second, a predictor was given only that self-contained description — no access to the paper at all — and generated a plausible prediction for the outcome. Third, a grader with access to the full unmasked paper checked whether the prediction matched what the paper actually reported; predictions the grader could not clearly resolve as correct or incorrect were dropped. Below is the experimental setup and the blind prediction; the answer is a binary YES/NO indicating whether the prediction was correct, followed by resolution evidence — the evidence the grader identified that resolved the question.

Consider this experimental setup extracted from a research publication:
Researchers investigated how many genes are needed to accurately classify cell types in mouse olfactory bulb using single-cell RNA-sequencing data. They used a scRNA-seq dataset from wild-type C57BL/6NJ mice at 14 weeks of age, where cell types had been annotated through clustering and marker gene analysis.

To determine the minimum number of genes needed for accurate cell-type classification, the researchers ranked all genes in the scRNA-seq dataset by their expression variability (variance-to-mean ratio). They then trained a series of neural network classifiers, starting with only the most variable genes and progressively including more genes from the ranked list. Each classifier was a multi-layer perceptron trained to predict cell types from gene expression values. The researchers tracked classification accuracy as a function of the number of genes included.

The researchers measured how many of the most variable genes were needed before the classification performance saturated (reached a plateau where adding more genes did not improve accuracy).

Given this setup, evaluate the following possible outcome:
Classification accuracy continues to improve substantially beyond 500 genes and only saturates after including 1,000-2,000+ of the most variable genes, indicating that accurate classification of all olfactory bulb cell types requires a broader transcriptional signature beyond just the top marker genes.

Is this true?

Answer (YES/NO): NO